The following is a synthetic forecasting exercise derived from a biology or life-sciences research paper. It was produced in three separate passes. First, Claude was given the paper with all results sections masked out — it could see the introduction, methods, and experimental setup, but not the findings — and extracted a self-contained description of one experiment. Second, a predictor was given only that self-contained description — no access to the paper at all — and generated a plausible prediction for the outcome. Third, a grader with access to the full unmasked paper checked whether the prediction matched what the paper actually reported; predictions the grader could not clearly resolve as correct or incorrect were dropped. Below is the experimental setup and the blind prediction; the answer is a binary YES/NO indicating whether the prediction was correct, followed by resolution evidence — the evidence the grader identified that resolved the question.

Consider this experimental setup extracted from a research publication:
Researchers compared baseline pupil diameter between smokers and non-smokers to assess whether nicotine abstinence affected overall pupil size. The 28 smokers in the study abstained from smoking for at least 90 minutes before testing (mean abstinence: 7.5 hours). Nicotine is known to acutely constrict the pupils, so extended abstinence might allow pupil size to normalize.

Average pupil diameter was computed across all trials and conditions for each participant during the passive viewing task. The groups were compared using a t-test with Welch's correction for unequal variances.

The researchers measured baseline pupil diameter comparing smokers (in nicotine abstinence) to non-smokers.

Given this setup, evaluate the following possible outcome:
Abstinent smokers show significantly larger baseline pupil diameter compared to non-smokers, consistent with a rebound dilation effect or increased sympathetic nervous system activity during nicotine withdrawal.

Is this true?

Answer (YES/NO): NO